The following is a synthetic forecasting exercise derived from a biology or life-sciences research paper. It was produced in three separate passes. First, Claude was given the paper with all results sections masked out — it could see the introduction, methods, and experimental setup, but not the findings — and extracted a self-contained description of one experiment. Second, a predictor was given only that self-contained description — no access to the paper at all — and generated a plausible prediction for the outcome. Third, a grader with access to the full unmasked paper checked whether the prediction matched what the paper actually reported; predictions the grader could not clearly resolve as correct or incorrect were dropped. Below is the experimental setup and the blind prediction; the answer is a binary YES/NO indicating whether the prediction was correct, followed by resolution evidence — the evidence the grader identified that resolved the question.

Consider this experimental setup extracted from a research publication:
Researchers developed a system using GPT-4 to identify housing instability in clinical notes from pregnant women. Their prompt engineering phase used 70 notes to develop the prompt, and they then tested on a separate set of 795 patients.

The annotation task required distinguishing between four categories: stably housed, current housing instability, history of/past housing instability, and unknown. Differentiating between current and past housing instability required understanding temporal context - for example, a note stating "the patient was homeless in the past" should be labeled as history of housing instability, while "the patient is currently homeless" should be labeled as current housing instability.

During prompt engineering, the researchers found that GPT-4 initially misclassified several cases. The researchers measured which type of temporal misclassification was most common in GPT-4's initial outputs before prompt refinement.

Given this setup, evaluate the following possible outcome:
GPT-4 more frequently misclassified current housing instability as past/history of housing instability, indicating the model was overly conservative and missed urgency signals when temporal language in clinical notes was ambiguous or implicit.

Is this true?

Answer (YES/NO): NO